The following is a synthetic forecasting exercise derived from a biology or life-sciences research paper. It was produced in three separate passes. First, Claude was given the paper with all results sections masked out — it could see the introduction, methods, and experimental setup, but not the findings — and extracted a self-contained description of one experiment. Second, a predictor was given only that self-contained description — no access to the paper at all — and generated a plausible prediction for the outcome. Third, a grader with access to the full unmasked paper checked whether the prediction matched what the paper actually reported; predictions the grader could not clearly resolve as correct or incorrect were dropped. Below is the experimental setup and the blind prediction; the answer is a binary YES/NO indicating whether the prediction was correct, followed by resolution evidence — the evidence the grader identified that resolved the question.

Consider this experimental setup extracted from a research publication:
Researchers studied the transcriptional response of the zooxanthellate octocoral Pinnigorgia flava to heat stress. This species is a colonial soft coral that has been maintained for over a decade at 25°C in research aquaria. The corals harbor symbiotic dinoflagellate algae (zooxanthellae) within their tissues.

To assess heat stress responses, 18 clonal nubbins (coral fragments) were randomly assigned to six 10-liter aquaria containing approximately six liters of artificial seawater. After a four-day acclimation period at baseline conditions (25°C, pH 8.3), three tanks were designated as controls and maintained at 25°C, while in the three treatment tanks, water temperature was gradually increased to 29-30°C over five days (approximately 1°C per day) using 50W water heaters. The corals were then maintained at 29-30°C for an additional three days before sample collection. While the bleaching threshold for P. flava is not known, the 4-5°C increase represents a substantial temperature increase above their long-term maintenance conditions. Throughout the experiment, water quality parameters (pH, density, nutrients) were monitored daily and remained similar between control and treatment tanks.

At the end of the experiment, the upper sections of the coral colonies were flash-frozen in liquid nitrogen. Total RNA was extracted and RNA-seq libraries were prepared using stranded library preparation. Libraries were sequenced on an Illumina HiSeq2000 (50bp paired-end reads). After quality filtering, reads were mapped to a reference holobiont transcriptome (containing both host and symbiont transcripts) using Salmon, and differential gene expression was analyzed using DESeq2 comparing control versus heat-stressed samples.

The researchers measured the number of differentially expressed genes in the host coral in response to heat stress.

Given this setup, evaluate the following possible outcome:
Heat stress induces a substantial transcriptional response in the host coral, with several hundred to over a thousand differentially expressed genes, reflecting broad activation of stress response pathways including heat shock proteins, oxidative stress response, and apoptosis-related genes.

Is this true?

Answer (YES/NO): NO